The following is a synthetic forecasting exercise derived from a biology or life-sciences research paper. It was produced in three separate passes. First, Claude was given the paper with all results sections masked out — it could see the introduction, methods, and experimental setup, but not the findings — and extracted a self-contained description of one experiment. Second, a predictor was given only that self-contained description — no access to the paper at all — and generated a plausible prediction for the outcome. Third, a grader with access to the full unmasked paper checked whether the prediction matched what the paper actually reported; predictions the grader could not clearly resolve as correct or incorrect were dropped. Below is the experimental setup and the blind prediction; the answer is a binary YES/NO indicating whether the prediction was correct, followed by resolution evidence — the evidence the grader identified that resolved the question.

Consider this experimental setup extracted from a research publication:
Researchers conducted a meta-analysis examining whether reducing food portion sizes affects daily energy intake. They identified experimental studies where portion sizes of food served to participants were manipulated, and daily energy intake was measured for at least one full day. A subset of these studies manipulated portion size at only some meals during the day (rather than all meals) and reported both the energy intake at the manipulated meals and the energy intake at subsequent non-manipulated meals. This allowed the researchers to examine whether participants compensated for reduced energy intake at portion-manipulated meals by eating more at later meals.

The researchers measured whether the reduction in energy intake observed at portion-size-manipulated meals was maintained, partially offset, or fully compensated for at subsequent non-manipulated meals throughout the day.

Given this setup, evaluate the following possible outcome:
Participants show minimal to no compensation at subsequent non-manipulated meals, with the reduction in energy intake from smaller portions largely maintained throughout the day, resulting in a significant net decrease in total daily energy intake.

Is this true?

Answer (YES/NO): NO